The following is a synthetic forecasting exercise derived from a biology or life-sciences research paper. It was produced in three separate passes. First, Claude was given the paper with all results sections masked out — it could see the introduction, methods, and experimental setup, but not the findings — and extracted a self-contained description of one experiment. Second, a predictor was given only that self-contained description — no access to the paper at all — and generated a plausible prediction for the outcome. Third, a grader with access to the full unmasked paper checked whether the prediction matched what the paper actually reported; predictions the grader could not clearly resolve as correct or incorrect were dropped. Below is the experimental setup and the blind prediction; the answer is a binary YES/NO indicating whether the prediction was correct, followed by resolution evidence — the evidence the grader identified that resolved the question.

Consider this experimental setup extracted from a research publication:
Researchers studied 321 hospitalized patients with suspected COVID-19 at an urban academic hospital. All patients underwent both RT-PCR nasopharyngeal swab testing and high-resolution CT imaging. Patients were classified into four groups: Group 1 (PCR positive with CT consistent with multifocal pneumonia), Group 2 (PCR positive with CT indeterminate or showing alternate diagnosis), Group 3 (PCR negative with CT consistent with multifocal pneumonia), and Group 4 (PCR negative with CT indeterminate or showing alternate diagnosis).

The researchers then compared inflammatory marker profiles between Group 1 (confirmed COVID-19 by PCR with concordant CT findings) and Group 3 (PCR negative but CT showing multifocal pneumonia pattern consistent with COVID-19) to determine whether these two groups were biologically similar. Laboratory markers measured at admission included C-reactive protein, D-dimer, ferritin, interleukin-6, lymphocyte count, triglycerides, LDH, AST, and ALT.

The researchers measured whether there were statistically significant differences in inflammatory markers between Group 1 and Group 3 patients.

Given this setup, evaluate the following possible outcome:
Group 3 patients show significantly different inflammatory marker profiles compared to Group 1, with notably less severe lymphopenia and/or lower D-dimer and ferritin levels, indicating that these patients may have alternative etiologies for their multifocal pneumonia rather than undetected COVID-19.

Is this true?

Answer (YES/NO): NO